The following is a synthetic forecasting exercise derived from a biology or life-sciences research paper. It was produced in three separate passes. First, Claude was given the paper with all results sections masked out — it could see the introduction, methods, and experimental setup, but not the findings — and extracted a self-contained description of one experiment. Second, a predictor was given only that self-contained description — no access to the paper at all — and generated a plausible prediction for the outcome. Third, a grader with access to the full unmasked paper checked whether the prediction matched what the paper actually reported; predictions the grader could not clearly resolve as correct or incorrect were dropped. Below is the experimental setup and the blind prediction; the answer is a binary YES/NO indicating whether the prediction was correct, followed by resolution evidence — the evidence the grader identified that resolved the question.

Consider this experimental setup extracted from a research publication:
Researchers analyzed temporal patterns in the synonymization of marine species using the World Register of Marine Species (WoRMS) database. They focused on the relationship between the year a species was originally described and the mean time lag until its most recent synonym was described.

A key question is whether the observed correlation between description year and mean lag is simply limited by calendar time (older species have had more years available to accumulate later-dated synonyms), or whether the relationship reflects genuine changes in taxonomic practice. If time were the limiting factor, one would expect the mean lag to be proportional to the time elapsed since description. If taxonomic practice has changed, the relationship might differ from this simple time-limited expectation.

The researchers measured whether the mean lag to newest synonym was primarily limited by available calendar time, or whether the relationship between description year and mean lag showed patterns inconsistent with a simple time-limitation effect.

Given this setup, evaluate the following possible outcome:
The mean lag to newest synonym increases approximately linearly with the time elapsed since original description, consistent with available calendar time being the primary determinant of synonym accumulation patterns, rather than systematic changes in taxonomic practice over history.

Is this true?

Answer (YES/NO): NO